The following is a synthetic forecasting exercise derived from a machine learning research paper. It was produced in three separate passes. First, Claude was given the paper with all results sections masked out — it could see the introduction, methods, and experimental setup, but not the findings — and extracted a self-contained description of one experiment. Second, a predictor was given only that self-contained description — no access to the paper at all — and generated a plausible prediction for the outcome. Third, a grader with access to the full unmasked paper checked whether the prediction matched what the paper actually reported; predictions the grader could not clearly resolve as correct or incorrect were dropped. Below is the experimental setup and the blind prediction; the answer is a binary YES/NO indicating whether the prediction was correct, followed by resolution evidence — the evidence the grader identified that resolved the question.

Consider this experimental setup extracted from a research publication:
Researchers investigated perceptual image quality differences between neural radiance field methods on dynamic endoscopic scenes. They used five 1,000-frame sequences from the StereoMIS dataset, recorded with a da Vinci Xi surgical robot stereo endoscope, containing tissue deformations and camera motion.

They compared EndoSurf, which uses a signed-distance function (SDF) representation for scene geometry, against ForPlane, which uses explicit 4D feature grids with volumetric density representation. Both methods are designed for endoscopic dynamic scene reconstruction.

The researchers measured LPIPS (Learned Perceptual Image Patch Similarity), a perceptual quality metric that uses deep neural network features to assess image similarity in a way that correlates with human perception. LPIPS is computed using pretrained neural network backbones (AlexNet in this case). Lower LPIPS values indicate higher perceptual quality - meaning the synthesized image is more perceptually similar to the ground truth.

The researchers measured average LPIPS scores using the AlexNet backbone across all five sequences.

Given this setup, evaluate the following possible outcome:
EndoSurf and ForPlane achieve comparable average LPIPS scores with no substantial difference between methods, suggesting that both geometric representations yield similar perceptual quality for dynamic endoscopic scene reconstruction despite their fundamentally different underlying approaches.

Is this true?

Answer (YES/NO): NO